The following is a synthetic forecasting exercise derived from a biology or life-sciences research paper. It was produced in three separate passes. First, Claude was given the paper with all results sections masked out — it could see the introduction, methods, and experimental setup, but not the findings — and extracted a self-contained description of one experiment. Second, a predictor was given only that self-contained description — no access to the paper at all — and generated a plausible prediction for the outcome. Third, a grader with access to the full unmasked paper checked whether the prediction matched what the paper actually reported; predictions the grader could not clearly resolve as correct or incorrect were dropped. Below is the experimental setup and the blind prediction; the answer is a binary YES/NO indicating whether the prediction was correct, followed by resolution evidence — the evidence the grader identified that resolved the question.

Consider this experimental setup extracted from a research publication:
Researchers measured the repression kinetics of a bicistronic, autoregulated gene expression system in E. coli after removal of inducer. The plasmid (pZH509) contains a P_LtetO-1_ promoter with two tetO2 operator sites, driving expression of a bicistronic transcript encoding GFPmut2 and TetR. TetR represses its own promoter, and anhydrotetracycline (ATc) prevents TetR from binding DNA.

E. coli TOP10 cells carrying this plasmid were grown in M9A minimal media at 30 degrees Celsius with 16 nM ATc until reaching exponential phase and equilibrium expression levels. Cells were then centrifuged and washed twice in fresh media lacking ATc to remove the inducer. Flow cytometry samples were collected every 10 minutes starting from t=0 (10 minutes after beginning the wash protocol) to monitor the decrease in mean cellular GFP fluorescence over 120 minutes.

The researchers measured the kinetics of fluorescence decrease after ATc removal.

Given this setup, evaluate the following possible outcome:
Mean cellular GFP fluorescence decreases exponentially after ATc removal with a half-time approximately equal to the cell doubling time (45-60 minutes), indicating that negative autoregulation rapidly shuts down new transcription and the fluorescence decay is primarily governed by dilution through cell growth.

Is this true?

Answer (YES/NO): NO